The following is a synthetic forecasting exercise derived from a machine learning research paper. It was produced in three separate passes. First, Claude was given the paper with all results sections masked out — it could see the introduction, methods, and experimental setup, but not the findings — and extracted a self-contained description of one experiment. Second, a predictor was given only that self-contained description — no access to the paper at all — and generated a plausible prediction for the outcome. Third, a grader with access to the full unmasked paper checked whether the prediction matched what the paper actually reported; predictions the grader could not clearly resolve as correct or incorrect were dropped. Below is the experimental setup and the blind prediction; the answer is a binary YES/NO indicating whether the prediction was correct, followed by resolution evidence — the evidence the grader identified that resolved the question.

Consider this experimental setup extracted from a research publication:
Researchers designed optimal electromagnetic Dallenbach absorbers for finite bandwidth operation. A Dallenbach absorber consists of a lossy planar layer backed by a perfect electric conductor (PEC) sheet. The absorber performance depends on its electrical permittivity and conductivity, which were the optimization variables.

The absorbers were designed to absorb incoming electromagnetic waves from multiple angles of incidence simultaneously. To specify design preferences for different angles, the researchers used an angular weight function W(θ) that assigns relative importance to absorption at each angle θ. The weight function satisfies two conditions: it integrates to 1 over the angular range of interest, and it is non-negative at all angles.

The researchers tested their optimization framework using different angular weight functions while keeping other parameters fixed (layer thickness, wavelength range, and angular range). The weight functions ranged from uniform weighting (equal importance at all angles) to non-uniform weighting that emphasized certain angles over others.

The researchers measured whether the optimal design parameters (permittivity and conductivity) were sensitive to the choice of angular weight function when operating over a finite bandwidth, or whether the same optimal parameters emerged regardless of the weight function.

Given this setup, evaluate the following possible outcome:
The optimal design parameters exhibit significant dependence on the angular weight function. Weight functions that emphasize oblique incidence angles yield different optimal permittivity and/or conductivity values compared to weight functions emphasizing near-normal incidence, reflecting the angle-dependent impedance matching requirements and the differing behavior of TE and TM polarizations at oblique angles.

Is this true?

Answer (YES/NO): YES